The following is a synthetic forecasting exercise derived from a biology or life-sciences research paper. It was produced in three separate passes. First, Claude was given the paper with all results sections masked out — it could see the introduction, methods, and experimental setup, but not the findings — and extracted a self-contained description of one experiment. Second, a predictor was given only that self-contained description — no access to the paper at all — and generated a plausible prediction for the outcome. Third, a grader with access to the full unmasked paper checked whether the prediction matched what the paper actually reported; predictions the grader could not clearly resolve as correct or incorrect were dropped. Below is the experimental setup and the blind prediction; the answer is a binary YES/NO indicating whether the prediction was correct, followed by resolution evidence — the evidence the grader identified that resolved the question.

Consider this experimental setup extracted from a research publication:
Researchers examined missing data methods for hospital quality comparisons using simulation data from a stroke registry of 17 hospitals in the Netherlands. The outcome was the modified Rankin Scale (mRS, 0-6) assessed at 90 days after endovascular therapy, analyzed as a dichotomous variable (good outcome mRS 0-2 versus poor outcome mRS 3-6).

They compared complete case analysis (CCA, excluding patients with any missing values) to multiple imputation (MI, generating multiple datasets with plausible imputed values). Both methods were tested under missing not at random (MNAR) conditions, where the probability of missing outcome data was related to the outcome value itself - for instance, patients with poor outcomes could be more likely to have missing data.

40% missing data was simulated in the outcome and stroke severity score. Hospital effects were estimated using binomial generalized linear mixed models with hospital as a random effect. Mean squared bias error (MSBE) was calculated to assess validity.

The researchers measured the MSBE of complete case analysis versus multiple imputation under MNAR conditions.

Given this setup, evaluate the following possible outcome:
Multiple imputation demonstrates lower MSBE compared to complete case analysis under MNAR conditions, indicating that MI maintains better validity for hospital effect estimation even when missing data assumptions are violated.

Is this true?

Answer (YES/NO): NO